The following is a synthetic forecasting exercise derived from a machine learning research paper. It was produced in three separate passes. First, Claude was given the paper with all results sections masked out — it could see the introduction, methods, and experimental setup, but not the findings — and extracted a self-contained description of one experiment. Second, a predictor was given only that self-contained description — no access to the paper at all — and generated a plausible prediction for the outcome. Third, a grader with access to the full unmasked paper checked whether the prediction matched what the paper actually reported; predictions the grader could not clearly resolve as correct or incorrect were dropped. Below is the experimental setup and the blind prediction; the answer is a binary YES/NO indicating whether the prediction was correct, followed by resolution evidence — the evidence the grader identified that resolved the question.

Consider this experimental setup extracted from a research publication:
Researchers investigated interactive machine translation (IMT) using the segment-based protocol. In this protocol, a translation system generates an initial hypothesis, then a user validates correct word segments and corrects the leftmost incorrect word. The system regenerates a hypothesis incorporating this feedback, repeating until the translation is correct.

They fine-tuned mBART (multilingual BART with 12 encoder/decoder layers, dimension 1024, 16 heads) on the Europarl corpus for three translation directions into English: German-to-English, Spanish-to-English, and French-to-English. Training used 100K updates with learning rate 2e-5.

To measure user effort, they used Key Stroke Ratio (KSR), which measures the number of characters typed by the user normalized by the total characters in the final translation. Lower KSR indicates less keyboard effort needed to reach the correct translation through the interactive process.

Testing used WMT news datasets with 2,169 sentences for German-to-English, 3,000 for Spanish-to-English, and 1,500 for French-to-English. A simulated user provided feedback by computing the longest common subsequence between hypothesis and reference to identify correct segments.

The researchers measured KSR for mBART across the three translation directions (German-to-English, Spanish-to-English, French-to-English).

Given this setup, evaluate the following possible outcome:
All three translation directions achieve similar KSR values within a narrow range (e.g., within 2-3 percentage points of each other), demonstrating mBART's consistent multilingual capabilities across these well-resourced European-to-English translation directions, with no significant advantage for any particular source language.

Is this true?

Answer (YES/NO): NO